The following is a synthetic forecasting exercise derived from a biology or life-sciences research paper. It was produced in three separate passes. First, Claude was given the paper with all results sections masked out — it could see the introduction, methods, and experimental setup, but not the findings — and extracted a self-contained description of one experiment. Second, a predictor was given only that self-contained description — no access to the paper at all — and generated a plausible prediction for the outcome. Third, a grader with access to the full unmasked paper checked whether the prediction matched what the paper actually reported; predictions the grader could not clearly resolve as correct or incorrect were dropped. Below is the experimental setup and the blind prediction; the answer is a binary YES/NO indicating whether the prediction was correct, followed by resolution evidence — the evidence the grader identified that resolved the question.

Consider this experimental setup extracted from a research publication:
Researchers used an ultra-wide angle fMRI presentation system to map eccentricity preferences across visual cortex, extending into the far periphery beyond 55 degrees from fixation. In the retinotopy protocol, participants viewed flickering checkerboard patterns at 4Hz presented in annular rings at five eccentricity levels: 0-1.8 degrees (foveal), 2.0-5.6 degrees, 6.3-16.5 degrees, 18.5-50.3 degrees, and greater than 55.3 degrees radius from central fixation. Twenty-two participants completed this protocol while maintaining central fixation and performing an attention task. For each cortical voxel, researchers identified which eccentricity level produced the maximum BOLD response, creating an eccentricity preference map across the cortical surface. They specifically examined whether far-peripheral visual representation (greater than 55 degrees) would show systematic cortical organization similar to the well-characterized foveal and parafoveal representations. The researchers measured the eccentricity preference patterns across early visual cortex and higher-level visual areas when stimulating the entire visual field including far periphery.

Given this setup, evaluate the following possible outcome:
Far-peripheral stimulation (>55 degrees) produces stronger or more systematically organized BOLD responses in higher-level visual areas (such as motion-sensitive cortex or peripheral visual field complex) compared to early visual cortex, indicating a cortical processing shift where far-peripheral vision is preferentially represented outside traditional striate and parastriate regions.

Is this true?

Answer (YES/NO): NO